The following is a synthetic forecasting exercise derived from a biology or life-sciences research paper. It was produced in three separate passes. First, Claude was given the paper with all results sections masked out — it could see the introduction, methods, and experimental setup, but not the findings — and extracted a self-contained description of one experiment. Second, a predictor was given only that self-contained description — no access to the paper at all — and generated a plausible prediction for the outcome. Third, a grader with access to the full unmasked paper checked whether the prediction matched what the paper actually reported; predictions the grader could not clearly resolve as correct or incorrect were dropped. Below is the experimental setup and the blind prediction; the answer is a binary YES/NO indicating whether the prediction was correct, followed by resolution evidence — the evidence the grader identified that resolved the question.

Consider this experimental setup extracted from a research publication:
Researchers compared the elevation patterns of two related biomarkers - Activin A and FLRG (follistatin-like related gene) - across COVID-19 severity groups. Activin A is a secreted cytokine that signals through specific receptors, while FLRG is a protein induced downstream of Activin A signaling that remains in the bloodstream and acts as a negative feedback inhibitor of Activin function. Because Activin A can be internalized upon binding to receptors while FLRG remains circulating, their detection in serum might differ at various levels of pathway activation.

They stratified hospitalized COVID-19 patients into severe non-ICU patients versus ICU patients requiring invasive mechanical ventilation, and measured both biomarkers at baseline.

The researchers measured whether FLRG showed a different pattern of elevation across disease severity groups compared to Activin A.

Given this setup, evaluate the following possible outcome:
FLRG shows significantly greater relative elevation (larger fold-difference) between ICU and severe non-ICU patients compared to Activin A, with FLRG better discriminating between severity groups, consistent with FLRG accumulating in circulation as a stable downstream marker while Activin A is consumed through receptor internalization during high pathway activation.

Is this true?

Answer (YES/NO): NO